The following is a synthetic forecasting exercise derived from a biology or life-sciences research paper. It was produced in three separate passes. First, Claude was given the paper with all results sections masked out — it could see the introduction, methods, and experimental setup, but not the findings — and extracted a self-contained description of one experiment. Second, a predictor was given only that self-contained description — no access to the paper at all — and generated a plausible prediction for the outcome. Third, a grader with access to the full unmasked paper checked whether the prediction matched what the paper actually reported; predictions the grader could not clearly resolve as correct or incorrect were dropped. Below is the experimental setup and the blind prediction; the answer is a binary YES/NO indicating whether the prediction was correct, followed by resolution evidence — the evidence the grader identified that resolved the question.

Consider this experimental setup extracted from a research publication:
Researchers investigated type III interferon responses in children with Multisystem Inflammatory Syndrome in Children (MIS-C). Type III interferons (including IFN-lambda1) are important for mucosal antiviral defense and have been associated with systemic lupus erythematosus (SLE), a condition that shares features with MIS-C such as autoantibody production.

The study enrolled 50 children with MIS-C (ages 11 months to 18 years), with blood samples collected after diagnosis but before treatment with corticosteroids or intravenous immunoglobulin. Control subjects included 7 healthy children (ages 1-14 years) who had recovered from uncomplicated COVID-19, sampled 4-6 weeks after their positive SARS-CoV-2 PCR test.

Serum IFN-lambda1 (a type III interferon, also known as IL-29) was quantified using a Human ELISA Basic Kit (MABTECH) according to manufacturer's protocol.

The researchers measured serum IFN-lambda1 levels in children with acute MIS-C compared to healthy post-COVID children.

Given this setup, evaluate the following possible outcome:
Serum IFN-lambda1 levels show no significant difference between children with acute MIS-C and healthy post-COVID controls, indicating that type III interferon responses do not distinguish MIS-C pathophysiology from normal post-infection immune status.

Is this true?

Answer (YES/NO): YES